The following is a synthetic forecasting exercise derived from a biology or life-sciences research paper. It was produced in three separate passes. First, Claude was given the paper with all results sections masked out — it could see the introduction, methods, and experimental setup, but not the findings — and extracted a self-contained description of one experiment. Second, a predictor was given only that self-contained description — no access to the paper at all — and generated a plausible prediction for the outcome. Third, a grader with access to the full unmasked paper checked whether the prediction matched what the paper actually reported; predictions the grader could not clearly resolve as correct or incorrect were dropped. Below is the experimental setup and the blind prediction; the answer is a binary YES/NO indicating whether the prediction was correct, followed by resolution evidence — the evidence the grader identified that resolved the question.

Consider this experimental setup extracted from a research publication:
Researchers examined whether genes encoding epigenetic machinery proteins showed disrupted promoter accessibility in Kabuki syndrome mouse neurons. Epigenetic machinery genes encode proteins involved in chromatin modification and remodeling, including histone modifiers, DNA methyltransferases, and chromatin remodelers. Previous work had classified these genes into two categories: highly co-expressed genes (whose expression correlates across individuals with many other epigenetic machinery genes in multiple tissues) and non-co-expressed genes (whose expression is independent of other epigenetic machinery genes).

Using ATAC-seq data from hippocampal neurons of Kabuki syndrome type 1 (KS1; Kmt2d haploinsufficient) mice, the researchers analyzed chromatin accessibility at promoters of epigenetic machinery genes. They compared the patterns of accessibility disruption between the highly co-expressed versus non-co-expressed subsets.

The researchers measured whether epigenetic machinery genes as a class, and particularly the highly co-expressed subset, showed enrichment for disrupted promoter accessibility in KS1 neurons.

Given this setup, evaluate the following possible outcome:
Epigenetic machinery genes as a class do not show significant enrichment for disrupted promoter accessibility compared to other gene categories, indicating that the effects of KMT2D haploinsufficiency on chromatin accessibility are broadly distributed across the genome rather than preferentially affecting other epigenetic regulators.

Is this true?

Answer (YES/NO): NO